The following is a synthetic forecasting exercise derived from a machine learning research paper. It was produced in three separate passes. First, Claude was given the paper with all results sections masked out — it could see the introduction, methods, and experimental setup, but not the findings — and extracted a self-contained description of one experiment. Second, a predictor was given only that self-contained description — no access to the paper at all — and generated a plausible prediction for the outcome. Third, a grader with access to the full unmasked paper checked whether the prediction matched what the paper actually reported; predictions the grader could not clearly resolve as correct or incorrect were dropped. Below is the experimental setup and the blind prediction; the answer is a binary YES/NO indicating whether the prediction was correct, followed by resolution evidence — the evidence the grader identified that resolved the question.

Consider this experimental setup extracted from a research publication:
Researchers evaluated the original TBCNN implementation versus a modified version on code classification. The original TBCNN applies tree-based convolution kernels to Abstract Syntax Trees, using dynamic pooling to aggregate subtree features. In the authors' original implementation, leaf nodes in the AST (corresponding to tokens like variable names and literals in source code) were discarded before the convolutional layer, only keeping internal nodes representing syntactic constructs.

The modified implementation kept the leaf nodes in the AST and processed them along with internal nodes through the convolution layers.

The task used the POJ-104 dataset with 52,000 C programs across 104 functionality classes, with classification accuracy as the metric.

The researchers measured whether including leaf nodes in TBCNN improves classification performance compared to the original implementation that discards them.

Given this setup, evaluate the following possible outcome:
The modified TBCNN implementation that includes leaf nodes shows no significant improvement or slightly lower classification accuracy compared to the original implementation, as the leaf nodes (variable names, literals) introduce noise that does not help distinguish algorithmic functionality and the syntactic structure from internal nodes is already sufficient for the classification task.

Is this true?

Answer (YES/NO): NO